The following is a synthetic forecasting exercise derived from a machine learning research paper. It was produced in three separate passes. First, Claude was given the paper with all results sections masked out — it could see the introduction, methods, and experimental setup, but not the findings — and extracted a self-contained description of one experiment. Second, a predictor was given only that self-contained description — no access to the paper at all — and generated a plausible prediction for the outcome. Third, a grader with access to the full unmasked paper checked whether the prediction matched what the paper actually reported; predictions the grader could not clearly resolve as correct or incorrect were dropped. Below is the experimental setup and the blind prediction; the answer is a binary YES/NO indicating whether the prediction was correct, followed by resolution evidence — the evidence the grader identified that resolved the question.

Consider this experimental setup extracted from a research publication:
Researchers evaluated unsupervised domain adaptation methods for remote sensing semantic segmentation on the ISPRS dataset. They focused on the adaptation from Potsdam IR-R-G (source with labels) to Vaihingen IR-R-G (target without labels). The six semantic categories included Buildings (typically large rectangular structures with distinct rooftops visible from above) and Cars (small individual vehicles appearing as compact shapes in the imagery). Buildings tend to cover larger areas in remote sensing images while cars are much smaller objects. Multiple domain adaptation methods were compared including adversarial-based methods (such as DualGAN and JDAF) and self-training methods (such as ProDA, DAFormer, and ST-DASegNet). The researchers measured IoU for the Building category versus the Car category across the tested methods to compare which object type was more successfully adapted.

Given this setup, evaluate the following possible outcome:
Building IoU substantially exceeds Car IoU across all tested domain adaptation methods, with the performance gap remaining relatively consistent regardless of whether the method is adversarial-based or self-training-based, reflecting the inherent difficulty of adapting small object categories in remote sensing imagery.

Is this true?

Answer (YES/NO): NO